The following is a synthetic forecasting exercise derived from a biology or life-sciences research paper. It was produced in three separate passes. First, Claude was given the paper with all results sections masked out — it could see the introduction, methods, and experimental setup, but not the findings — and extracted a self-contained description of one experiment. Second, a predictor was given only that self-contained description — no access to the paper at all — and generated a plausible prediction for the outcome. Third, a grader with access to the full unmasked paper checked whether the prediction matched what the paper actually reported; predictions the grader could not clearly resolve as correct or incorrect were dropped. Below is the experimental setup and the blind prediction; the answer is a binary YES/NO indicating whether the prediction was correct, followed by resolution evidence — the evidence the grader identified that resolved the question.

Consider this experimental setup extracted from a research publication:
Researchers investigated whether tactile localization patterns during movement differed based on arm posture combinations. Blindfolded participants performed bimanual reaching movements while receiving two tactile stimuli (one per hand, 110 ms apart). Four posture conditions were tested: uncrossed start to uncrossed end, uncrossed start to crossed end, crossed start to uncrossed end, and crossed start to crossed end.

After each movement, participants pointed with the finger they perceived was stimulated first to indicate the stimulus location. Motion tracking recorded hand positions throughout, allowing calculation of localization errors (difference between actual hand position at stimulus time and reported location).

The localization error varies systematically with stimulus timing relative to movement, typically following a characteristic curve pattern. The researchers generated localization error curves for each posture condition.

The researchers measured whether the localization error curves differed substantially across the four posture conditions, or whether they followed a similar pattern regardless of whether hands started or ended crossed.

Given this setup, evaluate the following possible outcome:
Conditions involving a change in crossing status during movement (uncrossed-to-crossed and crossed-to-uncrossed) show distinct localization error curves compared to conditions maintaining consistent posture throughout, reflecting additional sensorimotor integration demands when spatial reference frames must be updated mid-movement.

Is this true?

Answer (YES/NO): NO